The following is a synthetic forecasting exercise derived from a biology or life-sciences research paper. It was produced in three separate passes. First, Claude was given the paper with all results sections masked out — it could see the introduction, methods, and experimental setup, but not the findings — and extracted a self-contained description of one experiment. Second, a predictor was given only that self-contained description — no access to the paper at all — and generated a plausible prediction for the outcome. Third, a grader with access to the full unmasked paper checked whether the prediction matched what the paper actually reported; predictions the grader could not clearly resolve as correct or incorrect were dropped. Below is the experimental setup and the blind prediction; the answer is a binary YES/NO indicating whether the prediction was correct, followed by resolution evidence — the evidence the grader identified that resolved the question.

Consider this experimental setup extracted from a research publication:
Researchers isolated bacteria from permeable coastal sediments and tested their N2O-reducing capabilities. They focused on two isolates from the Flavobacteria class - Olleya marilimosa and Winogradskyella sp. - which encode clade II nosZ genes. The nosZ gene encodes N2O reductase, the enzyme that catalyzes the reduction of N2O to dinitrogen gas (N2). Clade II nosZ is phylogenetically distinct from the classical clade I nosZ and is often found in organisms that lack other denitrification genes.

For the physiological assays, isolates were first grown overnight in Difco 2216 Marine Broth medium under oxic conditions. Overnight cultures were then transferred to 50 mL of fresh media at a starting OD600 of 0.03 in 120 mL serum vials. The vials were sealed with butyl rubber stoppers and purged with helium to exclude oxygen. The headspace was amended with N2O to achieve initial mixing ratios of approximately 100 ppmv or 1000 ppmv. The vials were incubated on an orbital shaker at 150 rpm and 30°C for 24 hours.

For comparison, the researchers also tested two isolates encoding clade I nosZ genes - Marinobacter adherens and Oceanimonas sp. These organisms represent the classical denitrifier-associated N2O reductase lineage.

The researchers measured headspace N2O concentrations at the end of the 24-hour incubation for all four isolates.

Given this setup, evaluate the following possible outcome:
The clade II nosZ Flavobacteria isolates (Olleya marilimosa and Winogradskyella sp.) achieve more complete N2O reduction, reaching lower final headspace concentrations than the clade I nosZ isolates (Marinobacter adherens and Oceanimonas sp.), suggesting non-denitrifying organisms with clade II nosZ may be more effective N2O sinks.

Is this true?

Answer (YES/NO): NO